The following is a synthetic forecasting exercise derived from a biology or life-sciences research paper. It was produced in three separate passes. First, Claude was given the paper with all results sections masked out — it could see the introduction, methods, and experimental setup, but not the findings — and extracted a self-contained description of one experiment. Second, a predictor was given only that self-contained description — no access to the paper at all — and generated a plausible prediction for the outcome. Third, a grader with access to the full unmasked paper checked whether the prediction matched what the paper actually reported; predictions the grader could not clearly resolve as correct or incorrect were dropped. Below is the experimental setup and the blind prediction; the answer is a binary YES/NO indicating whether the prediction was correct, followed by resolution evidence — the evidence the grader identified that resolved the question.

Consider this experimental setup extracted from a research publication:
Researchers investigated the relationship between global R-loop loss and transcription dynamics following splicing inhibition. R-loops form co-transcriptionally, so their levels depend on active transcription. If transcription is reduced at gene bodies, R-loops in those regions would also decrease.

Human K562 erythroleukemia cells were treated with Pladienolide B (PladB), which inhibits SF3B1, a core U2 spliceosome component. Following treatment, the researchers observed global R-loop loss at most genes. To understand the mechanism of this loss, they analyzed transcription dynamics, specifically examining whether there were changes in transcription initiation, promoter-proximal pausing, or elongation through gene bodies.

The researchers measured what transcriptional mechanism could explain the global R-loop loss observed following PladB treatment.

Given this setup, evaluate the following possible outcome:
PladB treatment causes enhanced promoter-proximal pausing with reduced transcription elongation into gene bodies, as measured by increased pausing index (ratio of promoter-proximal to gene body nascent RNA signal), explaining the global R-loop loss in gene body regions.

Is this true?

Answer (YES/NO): NO